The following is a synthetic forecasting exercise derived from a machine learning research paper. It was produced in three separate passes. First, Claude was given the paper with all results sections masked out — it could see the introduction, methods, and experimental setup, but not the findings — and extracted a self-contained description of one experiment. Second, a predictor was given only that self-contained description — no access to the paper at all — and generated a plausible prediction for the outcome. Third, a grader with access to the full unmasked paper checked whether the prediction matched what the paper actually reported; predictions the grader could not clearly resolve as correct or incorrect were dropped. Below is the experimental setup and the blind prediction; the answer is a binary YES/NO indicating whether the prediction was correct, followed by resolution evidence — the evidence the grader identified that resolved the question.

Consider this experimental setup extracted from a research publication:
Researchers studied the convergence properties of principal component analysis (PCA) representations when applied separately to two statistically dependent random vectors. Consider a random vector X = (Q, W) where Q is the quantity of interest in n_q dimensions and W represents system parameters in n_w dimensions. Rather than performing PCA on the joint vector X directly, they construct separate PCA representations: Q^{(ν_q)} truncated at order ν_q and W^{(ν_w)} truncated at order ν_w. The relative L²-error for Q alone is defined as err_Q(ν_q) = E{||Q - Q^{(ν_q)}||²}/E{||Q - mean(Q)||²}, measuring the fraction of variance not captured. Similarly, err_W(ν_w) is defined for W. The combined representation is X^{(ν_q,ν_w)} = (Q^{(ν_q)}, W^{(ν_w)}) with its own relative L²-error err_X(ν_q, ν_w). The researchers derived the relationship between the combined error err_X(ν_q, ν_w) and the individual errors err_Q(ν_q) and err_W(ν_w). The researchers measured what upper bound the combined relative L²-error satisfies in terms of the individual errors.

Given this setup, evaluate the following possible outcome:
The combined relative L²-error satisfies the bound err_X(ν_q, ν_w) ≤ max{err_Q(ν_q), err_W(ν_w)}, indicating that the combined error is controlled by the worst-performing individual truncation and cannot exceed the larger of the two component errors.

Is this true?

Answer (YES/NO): NO